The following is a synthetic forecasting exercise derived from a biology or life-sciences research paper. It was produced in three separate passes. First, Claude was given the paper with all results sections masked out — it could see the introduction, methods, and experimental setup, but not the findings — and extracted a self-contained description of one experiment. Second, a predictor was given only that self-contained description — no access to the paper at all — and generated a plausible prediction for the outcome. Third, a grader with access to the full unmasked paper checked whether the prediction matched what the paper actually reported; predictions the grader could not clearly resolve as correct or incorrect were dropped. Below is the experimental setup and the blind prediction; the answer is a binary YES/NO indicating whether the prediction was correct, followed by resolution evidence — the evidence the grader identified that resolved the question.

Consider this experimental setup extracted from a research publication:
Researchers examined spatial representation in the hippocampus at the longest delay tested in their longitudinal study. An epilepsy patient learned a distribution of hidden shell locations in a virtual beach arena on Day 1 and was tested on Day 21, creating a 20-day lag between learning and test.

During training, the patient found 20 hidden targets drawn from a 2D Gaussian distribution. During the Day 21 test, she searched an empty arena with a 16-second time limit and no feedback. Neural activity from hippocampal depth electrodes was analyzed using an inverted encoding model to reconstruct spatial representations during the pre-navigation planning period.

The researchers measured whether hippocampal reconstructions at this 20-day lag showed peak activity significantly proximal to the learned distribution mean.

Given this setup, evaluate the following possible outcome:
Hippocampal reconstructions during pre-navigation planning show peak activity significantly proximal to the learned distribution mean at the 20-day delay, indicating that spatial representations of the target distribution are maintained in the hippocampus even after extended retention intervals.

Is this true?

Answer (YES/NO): NO